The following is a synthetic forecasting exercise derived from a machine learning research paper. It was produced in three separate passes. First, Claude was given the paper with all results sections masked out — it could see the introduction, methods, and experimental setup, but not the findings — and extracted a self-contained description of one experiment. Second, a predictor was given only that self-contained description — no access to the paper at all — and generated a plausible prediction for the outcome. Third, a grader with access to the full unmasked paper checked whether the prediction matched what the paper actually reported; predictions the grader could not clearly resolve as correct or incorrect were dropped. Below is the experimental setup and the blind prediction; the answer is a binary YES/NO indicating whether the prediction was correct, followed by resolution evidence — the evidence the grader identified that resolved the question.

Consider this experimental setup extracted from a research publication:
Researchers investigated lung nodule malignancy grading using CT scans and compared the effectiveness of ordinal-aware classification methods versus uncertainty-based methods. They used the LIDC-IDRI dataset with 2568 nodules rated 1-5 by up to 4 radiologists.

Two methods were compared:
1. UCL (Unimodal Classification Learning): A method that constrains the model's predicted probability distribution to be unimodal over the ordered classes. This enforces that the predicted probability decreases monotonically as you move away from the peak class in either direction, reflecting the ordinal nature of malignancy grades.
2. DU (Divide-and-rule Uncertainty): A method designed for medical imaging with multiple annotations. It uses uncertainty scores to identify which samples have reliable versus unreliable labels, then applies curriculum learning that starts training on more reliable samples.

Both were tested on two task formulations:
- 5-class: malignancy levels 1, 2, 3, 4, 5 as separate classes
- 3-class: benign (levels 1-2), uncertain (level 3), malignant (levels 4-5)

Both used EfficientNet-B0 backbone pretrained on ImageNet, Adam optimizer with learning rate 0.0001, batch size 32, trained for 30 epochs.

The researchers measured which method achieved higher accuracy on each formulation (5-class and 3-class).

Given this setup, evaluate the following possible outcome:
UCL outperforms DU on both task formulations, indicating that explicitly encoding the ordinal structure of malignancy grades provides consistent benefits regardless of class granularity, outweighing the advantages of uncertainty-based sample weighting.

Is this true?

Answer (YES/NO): NO